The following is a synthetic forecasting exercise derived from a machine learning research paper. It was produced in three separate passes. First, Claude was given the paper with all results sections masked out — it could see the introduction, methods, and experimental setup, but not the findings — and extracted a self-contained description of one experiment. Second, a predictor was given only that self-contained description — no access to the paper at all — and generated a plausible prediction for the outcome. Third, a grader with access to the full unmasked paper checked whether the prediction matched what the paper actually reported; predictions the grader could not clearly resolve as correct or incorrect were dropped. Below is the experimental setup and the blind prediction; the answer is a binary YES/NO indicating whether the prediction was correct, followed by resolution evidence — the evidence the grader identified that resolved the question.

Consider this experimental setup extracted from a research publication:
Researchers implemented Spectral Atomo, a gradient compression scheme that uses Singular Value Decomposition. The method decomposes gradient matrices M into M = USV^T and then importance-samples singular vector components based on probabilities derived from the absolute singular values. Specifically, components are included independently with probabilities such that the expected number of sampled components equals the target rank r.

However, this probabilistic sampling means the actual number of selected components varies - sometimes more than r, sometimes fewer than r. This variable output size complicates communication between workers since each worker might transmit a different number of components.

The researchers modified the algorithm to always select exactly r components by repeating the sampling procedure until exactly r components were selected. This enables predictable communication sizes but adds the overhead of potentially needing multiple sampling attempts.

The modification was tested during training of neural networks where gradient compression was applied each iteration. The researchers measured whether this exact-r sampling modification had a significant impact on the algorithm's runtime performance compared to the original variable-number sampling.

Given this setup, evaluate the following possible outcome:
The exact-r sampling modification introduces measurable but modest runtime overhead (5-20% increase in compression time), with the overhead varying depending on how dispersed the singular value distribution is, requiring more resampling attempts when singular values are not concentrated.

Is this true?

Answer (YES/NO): NO